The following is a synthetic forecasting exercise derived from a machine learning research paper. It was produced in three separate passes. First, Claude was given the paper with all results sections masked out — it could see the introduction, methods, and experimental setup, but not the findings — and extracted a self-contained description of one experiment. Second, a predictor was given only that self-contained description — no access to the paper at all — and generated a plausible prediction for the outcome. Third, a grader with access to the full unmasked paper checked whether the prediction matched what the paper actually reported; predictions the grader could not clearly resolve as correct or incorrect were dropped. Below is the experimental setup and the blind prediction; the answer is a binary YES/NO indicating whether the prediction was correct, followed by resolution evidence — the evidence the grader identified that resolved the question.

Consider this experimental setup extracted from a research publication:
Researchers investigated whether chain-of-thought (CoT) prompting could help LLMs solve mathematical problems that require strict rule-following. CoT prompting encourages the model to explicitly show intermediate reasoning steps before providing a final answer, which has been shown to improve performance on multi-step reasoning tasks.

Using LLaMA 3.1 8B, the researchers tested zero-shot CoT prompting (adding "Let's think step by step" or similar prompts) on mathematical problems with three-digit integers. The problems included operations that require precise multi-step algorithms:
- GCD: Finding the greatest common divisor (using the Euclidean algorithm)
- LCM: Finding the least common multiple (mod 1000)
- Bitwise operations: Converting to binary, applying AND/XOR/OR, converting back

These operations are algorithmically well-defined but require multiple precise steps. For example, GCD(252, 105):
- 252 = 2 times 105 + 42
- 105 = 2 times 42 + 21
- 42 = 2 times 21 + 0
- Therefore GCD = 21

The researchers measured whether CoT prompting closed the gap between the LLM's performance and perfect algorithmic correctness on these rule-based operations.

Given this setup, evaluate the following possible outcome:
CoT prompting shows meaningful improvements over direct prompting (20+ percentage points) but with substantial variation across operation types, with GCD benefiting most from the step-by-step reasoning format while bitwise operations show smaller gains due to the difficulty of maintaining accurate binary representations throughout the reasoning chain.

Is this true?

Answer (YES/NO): NO